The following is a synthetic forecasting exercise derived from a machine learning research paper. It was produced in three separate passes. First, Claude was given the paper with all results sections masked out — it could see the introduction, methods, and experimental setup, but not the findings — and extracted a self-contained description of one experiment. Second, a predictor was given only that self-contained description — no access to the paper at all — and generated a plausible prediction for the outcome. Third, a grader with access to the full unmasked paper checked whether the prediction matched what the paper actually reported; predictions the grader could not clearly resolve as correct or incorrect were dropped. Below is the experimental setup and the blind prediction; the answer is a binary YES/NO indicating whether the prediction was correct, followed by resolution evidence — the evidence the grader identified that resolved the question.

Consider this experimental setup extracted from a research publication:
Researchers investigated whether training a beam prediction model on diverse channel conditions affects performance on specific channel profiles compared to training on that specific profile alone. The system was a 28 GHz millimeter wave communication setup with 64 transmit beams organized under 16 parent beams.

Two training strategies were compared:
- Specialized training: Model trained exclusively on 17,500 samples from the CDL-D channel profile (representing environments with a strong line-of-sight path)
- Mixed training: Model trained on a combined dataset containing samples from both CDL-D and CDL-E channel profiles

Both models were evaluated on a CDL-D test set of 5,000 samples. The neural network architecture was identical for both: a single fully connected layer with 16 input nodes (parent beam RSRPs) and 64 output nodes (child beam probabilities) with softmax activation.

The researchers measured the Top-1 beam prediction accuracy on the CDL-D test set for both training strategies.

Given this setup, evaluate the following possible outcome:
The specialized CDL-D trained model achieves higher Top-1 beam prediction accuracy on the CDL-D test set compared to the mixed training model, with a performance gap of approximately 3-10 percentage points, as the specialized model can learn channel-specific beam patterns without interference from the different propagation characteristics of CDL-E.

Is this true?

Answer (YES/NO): NO